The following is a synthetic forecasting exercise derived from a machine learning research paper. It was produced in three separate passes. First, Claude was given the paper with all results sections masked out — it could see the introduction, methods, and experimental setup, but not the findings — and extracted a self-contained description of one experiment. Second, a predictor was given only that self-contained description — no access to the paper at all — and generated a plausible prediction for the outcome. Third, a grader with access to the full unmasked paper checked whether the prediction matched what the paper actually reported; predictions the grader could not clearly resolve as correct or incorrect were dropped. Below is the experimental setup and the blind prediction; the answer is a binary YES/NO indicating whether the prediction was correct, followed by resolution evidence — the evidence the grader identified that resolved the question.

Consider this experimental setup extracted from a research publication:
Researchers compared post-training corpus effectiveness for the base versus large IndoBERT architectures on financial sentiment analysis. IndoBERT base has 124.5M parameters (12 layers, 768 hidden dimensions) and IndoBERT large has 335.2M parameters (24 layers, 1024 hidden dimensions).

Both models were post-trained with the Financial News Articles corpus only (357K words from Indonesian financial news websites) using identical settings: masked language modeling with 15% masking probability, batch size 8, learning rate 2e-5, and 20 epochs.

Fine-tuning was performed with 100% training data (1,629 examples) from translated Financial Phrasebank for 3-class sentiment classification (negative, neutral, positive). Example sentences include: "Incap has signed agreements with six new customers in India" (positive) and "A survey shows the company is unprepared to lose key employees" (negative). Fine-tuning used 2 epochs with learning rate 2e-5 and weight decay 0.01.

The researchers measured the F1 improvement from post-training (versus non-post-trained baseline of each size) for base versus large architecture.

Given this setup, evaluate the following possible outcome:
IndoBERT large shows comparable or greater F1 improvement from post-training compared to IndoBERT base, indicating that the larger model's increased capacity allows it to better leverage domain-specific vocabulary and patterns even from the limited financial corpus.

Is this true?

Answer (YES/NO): NO